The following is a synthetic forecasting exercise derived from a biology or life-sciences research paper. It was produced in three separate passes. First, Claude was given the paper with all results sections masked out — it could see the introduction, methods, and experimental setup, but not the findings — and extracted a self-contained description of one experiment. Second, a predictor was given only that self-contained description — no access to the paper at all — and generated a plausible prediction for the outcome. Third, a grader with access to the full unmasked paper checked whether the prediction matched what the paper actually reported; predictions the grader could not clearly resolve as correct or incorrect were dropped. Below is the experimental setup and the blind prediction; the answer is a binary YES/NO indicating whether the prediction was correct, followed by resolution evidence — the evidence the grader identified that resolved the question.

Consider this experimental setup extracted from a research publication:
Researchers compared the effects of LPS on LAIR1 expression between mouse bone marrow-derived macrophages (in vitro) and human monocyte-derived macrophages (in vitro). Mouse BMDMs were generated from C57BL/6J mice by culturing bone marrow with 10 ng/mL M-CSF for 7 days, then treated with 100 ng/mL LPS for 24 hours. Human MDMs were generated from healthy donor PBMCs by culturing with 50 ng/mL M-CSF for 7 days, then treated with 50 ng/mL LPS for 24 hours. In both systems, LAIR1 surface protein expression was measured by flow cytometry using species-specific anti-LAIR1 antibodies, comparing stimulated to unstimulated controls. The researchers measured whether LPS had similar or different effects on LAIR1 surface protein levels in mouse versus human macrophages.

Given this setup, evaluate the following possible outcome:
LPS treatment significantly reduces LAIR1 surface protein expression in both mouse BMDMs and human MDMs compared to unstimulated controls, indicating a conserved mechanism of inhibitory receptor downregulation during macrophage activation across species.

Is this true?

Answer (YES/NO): NO